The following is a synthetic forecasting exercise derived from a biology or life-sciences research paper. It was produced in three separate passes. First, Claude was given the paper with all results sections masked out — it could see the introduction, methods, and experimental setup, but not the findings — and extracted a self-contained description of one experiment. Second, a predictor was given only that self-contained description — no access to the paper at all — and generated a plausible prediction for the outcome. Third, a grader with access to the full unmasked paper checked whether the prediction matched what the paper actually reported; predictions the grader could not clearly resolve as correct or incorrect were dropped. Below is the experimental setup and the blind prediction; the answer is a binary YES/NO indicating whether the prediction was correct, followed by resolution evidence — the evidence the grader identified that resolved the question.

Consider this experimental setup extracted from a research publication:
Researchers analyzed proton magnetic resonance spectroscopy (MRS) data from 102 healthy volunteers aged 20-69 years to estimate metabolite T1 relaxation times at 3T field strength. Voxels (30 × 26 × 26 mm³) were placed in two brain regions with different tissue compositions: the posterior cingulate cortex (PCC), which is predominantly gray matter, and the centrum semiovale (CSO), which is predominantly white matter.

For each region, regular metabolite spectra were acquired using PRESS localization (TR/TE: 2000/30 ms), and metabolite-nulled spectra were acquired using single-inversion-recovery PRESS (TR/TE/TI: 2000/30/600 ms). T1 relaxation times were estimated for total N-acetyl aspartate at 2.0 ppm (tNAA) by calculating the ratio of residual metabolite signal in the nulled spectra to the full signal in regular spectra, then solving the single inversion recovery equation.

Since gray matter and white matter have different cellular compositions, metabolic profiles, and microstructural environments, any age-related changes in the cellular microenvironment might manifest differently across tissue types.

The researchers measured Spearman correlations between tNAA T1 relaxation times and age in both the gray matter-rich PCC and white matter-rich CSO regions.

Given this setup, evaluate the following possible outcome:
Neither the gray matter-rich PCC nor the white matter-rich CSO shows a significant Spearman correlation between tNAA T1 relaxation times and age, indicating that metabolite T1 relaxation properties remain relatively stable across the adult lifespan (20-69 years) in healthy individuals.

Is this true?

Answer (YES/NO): NO